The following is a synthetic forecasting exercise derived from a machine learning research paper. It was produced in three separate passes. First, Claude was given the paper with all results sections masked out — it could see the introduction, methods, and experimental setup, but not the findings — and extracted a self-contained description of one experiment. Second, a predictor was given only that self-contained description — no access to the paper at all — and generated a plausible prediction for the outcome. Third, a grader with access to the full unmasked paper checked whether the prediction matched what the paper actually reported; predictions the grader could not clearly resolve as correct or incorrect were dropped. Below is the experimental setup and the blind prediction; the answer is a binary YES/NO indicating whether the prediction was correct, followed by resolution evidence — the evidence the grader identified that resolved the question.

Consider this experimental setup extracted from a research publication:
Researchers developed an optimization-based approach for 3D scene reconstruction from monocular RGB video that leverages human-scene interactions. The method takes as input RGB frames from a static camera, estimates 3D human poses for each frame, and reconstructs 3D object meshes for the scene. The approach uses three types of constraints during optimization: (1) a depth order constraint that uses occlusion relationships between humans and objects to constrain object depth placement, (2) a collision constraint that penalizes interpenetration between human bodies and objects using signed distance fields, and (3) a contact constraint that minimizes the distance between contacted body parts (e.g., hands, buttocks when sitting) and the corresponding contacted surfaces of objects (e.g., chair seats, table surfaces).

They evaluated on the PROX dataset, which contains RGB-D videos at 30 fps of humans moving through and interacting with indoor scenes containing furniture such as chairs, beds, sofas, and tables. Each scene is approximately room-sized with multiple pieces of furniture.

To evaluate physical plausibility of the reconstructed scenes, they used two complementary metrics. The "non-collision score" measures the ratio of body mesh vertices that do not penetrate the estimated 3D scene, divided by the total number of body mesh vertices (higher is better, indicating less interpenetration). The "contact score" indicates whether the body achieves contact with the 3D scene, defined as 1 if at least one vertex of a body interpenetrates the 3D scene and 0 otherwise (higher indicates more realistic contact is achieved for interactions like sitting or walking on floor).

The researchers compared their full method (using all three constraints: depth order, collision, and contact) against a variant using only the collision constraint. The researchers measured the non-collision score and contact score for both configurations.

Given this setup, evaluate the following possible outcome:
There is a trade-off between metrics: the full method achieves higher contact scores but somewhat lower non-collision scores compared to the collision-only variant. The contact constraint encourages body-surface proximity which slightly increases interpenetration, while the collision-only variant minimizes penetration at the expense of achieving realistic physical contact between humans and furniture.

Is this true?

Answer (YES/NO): YES